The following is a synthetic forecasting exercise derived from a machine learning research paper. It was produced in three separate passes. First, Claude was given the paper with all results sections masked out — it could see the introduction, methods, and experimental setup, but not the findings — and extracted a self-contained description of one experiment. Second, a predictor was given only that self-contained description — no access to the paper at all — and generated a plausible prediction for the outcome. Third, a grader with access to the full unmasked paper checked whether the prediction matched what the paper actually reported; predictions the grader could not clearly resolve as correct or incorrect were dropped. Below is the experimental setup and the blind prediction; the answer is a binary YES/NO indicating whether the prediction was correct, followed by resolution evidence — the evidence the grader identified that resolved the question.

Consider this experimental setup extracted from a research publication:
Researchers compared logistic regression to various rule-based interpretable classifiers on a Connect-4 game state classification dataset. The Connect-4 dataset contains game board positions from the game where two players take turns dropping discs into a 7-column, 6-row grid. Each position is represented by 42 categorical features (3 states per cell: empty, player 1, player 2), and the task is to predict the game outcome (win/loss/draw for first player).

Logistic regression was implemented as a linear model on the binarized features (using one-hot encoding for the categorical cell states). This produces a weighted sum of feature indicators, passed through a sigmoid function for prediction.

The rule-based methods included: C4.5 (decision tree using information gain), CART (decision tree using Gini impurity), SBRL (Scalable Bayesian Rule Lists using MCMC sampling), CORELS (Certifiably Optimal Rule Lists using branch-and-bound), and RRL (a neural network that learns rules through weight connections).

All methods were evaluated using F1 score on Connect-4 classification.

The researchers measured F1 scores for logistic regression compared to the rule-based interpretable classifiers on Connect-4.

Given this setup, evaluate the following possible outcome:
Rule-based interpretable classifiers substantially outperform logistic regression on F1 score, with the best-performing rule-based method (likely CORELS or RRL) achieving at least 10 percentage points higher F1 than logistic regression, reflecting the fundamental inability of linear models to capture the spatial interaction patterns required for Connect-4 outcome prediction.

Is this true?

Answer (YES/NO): NO